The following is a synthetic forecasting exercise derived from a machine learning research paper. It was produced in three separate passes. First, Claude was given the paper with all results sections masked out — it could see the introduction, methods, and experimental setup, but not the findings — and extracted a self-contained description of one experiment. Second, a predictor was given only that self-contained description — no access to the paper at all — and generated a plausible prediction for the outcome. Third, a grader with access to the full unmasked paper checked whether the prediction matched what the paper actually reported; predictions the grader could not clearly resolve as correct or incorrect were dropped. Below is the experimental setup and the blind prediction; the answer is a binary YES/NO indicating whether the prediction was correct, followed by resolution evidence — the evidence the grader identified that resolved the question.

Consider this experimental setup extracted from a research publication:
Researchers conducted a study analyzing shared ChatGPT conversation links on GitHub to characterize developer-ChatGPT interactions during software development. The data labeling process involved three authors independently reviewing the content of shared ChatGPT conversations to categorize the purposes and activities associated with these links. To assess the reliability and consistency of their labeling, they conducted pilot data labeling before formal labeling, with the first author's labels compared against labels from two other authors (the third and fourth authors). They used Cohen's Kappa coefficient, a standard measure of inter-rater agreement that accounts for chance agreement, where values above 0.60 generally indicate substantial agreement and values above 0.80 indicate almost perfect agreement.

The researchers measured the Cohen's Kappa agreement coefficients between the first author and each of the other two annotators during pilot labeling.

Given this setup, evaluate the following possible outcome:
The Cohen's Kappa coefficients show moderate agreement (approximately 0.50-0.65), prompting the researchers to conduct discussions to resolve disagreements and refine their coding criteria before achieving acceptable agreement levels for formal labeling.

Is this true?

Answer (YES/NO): NO